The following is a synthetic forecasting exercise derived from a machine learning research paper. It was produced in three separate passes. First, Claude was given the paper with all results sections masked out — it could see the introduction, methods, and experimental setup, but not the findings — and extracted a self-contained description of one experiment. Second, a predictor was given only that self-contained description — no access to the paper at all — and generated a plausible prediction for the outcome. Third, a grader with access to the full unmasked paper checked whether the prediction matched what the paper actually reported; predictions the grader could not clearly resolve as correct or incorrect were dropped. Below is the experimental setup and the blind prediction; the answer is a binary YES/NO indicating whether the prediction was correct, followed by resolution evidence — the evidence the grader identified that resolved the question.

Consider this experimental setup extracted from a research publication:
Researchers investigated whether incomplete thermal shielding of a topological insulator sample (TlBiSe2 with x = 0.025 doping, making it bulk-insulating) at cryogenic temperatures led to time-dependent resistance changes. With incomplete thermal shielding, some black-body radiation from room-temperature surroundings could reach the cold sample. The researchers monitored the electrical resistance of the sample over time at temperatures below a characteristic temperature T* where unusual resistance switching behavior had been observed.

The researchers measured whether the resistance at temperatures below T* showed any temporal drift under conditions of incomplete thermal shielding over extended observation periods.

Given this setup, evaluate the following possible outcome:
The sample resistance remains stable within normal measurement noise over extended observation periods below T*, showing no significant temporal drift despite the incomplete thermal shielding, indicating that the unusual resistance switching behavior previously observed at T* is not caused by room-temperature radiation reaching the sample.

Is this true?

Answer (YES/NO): NO